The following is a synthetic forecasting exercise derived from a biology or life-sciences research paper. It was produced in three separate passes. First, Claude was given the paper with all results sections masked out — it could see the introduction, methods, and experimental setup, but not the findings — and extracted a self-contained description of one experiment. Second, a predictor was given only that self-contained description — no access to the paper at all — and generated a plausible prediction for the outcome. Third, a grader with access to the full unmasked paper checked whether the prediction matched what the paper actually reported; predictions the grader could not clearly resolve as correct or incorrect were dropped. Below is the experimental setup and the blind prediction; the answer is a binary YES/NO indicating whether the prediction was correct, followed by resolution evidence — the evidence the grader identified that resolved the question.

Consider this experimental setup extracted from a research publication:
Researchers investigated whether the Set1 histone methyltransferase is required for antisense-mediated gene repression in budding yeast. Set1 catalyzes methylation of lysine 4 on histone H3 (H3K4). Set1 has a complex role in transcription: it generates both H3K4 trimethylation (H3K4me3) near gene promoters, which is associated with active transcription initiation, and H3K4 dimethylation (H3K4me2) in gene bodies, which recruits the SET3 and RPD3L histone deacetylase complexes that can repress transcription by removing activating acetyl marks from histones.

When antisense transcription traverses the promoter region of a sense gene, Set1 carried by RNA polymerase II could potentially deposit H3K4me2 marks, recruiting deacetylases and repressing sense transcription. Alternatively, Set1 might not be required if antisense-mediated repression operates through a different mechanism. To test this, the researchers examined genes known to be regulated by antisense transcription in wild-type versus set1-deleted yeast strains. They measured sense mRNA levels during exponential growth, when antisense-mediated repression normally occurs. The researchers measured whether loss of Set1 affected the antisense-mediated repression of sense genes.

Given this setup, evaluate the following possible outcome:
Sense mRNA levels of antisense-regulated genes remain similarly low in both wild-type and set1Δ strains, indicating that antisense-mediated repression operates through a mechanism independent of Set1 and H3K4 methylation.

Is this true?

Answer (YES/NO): NO